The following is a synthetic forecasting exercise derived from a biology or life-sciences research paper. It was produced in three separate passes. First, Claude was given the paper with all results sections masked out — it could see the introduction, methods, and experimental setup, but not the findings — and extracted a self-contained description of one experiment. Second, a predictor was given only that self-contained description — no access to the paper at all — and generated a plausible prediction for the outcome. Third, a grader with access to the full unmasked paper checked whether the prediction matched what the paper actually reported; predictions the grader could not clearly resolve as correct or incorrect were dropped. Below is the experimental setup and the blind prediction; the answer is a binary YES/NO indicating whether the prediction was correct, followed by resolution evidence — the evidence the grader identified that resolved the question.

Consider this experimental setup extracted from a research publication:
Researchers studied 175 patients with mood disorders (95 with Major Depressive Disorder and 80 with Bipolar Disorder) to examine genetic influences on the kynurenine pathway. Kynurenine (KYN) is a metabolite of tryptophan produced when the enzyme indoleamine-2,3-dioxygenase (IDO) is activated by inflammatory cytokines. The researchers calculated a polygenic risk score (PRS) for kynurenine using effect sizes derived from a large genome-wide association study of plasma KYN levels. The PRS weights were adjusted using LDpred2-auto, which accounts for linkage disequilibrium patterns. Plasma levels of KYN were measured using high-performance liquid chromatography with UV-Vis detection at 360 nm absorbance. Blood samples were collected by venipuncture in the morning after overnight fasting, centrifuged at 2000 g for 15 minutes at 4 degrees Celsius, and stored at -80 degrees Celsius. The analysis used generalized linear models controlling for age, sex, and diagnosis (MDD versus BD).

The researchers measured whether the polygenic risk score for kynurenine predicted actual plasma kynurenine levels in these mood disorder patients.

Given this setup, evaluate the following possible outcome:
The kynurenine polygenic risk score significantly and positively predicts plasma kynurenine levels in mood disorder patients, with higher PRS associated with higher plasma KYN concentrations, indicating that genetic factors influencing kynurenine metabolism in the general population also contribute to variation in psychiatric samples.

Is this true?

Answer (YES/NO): YES